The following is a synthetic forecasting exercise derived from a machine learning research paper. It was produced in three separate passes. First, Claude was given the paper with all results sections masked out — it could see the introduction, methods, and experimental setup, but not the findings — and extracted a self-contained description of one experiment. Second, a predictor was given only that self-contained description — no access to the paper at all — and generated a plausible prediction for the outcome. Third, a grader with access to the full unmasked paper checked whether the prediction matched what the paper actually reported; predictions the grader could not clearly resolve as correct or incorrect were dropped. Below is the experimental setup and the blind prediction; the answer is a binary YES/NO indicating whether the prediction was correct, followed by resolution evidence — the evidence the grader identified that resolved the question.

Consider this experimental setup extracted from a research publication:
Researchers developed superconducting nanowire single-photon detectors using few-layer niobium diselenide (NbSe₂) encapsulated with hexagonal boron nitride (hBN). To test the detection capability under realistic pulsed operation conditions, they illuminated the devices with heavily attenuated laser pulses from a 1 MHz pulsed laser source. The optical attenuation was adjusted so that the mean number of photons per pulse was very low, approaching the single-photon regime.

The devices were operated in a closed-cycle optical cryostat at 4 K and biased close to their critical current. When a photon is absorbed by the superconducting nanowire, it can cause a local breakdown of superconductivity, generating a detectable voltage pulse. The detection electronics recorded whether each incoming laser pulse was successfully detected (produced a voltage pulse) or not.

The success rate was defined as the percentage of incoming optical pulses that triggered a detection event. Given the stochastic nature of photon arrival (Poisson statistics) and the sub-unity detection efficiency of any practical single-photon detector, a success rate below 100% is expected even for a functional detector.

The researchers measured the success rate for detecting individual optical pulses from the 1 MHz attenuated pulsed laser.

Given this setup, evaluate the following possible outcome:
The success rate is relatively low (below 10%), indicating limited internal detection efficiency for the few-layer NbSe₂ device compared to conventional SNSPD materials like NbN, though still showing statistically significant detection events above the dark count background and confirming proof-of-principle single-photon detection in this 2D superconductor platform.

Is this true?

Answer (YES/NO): NO